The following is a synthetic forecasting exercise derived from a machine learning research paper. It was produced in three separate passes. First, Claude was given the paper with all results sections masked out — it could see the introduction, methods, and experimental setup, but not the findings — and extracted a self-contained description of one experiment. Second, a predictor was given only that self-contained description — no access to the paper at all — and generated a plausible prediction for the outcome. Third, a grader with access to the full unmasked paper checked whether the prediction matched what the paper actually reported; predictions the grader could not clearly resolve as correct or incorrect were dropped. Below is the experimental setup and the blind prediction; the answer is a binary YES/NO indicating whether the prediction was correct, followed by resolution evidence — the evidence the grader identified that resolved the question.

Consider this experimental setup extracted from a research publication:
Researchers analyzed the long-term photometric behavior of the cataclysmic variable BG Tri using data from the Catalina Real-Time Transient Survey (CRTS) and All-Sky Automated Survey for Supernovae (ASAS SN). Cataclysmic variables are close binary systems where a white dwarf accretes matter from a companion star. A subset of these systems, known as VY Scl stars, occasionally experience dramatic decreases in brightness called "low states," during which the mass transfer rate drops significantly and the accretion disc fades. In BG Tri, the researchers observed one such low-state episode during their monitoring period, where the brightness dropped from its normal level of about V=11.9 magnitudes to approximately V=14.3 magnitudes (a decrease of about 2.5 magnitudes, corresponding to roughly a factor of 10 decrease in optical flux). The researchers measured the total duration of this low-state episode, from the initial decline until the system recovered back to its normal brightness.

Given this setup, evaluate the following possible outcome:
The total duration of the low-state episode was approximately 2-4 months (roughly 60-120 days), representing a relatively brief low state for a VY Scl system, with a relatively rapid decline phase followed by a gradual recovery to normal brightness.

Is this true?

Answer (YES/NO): NO